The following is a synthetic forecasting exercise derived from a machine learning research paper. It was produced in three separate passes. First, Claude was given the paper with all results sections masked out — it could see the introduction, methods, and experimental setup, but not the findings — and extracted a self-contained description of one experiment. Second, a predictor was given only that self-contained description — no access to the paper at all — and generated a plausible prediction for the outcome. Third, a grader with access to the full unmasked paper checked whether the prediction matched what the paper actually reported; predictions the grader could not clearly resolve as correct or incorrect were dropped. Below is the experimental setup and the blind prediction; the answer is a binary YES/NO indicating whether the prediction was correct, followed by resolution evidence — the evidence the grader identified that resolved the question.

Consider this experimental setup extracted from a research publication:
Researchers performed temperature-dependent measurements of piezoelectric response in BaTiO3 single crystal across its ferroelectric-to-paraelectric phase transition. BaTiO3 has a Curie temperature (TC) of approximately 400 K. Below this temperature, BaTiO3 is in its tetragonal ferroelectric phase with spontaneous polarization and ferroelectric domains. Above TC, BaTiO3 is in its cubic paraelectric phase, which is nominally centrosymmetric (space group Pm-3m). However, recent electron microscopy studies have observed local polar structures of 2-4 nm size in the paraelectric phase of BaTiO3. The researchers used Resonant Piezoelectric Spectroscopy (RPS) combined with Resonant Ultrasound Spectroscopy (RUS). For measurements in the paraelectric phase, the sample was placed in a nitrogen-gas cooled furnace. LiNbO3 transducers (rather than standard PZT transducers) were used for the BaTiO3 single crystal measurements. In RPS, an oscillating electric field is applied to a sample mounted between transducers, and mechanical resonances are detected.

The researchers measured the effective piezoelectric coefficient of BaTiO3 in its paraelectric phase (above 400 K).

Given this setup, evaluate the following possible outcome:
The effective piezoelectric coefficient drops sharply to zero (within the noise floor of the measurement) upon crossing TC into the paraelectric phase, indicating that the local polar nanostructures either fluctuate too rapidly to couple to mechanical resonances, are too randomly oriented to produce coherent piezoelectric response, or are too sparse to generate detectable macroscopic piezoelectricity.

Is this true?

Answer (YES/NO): NO